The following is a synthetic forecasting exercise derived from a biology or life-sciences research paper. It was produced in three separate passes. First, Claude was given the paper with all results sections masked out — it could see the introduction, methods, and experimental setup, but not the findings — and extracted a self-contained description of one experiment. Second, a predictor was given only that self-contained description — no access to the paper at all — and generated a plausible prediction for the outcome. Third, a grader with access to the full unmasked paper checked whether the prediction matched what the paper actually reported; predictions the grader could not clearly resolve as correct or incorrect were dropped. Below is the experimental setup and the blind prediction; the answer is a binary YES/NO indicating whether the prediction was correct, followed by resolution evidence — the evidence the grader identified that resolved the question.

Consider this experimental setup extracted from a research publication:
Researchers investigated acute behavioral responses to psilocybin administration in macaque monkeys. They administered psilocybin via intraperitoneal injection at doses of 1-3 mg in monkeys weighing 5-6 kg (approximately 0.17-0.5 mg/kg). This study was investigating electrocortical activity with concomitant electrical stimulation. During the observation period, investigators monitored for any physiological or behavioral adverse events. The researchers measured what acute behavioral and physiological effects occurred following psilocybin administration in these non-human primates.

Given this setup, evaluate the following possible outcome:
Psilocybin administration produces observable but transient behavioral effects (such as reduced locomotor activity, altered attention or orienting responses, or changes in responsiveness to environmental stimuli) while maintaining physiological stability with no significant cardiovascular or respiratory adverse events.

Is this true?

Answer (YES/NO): NO